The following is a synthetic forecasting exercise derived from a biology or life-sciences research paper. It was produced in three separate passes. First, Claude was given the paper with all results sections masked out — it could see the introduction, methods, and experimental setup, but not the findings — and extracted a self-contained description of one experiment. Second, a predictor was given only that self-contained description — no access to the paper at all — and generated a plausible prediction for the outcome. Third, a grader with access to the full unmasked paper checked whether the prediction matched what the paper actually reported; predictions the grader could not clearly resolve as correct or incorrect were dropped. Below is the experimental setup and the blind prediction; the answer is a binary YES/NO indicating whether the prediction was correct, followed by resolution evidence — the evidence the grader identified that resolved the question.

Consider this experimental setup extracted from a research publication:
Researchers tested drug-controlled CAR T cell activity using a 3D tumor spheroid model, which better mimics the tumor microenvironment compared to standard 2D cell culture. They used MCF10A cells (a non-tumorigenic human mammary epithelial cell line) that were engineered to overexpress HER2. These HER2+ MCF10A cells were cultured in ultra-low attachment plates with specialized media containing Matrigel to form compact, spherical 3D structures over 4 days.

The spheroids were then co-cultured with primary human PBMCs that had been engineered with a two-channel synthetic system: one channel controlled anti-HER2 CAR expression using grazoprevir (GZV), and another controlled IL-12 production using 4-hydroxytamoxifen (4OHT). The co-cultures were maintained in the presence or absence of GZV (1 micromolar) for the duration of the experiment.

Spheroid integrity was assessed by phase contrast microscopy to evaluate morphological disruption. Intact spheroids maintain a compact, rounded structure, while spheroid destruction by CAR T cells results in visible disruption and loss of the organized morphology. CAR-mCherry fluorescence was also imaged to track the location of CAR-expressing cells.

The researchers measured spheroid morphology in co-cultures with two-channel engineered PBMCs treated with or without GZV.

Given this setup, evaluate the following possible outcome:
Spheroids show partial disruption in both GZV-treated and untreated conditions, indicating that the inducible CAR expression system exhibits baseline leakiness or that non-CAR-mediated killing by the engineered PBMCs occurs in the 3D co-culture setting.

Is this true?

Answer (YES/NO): NO